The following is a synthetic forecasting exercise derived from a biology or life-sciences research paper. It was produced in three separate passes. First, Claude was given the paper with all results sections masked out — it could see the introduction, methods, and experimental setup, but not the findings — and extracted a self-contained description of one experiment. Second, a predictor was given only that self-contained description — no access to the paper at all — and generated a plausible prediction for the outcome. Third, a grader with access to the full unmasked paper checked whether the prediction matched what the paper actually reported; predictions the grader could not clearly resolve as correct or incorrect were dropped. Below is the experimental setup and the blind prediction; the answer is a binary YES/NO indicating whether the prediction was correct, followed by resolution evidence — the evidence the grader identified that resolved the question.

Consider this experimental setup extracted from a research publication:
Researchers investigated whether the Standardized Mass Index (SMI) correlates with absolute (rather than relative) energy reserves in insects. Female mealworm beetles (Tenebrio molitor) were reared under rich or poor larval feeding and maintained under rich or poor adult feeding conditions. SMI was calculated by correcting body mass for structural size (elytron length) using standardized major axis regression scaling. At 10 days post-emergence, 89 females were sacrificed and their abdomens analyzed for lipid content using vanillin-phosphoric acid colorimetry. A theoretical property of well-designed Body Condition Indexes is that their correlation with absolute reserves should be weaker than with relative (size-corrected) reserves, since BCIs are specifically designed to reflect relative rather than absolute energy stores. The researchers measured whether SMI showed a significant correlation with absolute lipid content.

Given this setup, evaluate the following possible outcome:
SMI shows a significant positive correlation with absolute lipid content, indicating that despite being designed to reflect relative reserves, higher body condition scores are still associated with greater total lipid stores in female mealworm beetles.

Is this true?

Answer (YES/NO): NO